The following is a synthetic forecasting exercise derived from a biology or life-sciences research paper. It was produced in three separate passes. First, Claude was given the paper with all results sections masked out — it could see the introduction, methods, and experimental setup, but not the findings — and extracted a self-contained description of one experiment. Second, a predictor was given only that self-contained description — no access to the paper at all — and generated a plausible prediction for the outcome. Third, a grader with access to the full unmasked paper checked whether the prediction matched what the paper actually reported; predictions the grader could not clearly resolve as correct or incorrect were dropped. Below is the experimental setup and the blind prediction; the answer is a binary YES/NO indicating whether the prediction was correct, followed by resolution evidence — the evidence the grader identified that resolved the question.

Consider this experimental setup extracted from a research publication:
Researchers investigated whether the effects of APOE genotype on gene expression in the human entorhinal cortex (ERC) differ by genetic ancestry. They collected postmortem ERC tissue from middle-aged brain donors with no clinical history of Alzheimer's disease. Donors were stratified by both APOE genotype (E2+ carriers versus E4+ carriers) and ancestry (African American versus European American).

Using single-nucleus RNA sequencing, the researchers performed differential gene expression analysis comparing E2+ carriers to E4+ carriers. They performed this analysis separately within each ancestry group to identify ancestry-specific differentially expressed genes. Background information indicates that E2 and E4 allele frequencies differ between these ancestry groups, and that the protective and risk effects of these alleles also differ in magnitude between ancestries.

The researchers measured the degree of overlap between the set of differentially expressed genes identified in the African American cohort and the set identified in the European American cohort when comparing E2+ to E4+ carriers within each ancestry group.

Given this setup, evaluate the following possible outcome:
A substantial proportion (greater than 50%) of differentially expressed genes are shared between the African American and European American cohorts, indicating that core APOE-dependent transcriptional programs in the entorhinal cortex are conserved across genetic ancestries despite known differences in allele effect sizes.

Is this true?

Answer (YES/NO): NO